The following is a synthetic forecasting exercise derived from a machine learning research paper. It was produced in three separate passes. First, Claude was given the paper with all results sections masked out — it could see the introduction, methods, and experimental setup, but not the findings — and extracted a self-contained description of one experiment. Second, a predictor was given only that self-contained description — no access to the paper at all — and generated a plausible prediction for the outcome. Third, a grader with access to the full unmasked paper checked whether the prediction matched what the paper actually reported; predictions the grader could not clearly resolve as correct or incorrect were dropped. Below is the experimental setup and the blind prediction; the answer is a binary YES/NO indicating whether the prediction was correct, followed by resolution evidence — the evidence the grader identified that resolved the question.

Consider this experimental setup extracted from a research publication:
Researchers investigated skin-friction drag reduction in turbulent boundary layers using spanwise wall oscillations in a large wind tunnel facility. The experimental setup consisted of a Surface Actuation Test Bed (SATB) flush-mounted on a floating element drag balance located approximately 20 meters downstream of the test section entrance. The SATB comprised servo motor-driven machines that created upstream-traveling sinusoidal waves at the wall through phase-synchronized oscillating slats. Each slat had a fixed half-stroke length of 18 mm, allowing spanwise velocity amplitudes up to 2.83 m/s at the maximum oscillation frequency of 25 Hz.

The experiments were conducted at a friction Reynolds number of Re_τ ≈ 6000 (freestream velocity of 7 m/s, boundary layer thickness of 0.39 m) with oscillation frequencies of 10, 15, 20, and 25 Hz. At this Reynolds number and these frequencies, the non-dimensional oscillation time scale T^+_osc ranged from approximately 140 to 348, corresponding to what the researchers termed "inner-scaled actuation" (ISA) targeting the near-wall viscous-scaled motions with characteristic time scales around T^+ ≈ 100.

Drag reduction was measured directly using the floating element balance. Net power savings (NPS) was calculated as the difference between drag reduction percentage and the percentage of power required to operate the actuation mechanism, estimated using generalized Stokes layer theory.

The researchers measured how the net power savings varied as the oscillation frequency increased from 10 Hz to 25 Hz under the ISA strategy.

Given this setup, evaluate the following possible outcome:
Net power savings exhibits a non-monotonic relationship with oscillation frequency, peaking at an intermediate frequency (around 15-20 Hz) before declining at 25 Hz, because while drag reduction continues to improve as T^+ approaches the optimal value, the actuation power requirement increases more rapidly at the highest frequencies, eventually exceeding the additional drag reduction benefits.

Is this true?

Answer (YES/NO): NO